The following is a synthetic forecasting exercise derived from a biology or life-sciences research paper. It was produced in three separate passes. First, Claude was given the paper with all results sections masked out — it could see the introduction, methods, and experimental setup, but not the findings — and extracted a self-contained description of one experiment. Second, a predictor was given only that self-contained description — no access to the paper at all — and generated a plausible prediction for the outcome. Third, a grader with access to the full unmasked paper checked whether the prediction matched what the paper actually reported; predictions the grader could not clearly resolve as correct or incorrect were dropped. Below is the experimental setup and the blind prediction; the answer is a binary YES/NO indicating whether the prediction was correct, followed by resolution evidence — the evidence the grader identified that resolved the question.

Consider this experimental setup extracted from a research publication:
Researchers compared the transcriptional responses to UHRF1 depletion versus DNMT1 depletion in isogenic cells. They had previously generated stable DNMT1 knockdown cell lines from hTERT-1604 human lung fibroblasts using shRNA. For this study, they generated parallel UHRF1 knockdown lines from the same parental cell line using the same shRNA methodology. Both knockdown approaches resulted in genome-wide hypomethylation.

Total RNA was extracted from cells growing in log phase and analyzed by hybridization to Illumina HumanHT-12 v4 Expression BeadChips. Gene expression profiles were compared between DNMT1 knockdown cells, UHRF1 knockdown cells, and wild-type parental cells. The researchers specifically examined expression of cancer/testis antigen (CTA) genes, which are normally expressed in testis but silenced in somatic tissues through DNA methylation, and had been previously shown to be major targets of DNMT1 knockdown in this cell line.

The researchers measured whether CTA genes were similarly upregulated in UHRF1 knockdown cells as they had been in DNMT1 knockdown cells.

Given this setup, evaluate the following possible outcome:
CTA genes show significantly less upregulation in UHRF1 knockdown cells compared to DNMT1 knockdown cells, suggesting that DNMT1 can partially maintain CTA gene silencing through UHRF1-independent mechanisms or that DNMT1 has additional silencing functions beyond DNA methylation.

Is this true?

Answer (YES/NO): NO